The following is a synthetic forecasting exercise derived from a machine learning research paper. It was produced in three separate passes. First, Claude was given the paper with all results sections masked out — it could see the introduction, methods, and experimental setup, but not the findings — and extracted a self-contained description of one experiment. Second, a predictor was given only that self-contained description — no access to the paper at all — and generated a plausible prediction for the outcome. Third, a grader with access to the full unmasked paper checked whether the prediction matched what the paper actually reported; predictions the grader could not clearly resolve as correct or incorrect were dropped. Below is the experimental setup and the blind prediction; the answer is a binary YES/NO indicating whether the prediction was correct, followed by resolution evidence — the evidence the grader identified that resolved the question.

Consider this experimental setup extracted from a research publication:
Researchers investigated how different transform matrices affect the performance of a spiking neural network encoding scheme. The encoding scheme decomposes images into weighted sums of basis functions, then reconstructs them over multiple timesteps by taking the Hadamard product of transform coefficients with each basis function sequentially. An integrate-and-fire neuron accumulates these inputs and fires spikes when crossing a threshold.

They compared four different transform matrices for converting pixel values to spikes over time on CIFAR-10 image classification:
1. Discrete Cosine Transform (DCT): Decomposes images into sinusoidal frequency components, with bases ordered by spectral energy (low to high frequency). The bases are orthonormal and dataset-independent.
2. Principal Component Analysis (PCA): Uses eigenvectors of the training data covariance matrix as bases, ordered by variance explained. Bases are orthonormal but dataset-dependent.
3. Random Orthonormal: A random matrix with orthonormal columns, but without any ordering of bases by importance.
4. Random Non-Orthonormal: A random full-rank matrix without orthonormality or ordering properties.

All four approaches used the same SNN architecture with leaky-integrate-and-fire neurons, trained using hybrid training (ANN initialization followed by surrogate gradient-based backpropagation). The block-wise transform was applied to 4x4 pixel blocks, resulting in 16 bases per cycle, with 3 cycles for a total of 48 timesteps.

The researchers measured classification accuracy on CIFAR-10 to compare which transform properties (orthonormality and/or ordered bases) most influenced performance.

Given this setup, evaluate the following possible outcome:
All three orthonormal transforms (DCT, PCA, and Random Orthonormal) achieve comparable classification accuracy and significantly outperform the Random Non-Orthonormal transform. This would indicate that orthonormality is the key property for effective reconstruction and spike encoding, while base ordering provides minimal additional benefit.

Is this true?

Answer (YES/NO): YES